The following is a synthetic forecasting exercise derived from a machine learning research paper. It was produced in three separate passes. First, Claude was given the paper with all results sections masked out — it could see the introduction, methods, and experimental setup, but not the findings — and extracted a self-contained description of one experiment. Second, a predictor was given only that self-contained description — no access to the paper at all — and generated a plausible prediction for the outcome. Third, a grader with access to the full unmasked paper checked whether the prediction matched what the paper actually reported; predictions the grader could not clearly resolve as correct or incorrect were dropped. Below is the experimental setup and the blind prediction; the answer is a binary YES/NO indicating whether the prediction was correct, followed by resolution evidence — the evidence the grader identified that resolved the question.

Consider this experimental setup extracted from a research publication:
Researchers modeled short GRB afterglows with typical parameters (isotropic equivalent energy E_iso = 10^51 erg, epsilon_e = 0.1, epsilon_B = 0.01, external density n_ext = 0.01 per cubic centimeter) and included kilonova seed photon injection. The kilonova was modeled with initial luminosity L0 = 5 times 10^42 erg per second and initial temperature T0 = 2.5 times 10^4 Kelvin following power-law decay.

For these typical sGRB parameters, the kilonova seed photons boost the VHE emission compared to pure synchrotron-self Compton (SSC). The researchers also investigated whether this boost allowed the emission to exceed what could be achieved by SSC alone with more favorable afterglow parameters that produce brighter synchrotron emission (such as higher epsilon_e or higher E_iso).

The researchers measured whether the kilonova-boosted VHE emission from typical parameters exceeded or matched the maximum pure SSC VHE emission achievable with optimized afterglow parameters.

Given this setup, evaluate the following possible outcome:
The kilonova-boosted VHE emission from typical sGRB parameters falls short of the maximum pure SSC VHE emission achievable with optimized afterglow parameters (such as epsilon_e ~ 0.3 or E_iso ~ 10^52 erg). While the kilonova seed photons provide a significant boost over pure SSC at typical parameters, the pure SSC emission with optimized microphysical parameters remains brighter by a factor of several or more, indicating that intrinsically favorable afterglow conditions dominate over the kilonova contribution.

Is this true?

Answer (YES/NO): YES